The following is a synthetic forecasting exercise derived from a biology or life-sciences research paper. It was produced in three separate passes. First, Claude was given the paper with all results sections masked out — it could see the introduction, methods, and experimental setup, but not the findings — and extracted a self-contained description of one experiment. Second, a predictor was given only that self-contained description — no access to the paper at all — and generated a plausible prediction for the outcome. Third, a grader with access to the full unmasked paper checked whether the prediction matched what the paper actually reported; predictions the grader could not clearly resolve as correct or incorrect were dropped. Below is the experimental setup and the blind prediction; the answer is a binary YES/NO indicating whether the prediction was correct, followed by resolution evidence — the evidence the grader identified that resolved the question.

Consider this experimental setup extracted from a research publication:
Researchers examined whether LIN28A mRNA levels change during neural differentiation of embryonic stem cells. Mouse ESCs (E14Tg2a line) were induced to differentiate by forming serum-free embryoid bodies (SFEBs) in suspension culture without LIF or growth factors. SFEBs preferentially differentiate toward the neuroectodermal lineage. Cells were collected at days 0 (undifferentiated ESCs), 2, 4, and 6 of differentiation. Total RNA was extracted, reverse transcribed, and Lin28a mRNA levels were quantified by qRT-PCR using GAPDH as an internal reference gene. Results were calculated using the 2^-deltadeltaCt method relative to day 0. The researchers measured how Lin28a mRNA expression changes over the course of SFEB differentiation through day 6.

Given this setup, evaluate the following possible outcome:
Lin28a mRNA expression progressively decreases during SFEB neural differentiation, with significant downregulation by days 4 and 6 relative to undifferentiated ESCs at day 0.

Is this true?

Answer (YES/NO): NO